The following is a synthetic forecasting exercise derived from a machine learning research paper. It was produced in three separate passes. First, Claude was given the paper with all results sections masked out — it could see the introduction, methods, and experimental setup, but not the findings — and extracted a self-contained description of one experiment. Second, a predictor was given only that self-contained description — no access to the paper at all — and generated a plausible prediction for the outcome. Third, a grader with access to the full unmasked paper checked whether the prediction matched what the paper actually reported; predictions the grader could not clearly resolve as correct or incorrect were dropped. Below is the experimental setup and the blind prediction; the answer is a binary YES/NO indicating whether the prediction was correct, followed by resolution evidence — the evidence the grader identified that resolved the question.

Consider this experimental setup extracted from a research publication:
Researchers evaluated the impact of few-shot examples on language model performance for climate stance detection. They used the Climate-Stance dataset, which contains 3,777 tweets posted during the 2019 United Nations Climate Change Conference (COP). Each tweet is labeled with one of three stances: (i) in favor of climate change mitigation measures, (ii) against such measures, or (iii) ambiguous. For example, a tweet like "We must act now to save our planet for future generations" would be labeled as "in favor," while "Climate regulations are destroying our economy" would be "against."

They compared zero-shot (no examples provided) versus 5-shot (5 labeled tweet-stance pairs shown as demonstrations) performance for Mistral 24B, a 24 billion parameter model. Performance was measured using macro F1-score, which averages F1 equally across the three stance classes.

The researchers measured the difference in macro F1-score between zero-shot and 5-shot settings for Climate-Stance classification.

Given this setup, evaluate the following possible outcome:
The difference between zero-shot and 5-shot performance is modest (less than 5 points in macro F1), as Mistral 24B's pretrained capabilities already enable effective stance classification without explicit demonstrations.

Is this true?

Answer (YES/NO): NO